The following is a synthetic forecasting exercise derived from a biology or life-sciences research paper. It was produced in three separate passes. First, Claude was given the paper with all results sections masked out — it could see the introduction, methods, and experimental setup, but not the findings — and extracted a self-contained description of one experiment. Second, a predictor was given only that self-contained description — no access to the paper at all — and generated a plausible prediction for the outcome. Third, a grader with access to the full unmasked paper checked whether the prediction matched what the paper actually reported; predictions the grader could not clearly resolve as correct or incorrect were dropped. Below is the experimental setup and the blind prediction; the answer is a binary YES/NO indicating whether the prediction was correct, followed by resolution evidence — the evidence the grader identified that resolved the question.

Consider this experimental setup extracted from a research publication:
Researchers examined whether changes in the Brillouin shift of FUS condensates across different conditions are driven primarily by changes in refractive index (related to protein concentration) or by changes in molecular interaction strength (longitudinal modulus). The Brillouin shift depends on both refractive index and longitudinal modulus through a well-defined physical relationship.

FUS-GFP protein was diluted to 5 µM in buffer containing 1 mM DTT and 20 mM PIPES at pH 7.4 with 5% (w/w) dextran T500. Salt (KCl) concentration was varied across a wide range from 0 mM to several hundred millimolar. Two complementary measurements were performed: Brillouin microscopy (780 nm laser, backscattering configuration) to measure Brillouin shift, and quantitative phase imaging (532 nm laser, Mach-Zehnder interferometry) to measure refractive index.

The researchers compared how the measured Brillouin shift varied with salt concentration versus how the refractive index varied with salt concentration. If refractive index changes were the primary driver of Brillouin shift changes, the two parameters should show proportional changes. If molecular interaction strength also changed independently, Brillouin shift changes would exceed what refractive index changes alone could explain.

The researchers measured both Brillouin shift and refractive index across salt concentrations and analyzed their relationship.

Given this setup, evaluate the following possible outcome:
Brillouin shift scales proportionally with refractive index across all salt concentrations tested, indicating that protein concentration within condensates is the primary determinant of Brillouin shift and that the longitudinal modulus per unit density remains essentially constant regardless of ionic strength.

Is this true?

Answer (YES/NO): NO